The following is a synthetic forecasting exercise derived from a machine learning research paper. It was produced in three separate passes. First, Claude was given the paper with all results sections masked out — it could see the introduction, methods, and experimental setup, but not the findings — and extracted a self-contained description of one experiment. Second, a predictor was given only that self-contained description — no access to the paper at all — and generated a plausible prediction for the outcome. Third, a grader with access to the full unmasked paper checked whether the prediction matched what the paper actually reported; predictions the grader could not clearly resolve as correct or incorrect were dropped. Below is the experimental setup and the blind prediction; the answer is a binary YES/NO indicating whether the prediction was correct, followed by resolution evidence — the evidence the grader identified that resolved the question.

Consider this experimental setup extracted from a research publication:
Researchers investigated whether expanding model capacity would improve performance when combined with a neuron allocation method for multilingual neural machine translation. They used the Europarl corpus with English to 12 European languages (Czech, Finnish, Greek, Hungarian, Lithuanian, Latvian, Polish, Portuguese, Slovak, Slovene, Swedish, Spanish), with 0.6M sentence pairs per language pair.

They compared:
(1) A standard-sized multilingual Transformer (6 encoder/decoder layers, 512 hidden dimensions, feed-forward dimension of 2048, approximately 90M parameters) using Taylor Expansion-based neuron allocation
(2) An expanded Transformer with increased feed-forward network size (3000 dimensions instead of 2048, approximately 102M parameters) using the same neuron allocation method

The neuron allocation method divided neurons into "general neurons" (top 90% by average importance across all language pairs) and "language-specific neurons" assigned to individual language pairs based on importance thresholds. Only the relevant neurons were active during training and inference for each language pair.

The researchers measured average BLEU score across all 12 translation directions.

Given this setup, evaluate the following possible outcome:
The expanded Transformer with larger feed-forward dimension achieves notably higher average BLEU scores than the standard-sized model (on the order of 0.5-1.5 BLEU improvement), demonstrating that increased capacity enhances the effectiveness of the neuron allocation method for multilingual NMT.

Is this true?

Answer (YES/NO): NO